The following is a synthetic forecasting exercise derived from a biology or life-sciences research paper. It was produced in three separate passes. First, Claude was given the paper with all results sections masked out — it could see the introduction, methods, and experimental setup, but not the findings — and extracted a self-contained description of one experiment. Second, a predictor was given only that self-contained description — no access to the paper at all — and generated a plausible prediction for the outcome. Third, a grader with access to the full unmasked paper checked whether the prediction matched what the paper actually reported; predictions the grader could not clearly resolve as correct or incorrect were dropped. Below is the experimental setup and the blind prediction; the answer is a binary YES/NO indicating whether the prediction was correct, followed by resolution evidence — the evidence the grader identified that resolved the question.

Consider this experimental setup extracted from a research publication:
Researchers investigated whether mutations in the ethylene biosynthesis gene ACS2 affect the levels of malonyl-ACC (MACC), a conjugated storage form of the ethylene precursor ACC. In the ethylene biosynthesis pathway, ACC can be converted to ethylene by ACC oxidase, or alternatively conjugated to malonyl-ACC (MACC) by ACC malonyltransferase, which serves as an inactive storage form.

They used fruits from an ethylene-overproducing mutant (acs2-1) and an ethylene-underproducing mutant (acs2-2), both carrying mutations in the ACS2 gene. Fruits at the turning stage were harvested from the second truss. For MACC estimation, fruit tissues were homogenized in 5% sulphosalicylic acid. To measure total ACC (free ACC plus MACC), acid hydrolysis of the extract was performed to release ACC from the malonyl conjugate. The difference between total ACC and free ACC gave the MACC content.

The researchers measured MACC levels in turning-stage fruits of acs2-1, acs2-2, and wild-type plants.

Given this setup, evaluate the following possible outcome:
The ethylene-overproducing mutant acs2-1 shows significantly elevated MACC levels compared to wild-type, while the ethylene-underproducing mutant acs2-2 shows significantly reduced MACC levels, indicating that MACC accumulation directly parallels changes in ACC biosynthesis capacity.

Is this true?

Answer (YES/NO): YES